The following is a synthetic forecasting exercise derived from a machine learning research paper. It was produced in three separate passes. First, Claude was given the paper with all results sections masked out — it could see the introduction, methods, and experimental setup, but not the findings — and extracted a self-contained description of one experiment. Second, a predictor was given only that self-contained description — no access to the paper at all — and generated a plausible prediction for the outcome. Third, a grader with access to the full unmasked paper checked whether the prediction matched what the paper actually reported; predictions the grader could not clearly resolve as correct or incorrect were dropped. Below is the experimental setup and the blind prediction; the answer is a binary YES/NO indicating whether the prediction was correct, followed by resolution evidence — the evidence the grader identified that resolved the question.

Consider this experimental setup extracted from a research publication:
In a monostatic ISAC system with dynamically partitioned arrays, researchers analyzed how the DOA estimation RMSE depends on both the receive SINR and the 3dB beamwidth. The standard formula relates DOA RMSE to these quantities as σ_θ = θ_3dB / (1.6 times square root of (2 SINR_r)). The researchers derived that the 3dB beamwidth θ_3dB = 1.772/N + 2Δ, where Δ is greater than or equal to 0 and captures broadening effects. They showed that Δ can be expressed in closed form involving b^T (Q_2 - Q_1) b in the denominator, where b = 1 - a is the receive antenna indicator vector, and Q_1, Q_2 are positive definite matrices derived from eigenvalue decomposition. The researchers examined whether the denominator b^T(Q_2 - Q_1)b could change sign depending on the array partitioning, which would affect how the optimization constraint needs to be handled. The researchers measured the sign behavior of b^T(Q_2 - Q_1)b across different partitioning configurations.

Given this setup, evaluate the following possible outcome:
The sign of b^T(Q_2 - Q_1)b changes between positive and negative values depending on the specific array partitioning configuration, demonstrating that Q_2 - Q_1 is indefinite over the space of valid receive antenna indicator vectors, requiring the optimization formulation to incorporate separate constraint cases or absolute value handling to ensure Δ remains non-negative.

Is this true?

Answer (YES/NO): YES